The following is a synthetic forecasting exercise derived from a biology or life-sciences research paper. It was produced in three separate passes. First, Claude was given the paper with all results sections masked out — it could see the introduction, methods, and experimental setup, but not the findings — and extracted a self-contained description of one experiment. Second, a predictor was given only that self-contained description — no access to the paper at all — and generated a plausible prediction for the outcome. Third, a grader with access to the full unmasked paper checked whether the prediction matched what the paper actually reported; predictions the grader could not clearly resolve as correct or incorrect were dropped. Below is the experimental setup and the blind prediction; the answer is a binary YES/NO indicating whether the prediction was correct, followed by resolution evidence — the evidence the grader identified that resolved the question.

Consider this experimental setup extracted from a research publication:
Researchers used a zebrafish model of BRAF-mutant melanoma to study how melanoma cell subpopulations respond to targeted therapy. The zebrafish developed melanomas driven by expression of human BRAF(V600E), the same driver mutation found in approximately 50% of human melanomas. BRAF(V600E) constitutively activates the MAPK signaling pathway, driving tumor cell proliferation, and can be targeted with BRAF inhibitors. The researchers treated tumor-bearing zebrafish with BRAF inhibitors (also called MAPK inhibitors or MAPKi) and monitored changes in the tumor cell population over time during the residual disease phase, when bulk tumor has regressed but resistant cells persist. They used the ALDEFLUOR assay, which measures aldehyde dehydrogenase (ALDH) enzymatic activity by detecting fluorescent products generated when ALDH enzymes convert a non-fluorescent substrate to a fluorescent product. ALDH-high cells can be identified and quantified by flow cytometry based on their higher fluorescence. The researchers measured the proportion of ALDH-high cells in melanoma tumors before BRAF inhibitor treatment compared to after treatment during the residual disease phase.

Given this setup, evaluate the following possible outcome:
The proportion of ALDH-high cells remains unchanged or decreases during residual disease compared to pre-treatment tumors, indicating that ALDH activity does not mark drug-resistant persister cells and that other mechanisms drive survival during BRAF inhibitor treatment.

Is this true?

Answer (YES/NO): NO